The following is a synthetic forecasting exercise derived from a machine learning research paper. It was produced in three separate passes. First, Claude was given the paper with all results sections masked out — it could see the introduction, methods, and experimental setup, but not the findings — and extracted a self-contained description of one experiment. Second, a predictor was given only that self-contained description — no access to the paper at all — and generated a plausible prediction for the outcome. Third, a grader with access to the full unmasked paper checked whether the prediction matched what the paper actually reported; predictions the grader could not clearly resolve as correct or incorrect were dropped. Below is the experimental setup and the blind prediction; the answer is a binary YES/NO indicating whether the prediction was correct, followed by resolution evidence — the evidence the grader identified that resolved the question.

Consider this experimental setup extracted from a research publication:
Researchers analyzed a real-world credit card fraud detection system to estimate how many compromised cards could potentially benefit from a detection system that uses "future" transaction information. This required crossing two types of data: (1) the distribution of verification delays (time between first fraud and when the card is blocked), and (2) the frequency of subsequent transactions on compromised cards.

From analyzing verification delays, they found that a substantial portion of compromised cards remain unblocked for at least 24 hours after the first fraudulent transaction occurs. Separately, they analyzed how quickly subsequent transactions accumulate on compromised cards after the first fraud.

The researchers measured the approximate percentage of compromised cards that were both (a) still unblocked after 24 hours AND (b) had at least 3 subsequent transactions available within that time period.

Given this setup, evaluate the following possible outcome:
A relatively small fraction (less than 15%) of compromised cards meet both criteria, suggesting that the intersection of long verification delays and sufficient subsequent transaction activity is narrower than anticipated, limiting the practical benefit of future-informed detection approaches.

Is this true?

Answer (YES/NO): NO